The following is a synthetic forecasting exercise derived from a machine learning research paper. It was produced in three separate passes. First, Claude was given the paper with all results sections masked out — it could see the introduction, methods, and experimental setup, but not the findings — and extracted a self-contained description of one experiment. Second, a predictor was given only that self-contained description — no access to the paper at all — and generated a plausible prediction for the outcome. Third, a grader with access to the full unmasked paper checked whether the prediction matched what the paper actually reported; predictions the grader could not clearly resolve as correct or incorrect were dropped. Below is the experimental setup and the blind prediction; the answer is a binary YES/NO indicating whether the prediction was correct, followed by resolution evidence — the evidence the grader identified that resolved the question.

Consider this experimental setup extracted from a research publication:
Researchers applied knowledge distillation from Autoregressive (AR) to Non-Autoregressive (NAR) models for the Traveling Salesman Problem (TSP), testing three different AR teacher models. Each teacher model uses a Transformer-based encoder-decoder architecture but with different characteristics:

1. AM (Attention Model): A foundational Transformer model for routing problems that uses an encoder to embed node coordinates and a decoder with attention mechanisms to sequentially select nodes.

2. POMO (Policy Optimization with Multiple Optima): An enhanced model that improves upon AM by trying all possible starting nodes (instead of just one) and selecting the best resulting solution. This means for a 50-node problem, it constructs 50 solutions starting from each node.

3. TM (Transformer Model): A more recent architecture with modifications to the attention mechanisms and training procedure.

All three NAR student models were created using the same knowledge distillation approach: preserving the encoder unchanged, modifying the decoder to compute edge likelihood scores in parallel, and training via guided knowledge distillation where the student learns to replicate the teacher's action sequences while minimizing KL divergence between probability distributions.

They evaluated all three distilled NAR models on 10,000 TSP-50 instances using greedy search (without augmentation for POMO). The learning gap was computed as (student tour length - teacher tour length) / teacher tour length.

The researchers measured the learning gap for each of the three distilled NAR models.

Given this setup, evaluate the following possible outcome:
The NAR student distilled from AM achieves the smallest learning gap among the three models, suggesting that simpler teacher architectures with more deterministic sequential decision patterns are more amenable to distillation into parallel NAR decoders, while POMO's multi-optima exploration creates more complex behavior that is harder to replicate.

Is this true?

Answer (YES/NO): NO